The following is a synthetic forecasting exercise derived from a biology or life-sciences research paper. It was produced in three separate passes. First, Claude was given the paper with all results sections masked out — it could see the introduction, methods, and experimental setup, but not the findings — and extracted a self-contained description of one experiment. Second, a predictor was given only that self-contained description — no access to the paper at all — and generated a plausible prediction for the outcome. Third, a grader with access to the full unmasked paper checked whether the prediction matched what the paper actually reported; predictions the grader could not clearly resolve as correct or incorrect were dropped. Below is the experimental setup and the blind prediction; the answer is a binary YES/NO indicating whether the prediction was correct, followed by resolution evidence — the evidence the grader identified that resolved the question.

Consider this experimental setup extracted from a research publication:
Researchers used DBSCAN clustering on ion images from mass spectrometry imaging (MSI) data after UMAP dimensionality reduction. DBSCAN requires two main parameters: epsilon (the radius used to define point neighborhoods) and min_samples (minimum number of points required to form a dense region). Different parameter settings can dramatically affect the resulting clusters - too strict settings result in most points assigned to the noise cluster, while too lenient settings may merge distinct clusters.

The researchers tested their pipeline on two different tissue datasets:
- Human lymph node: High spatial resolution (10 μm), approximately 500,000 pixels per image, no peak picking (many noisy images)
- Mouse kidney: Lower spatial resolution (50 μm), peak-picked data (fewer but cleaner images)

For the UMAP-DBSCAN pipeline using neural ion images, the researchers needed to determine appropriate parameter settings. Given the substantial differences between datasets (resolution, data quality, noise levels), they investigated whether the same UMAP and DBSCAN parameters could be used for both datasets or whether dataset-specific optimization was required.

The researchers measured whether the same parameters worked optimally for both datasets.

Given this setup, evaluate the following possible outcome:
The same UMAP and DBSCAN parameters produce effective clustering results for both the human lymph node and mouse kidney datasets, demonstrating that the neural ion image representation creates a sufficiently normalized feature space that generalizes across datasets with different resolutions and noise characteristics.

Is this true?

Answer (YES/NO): NO